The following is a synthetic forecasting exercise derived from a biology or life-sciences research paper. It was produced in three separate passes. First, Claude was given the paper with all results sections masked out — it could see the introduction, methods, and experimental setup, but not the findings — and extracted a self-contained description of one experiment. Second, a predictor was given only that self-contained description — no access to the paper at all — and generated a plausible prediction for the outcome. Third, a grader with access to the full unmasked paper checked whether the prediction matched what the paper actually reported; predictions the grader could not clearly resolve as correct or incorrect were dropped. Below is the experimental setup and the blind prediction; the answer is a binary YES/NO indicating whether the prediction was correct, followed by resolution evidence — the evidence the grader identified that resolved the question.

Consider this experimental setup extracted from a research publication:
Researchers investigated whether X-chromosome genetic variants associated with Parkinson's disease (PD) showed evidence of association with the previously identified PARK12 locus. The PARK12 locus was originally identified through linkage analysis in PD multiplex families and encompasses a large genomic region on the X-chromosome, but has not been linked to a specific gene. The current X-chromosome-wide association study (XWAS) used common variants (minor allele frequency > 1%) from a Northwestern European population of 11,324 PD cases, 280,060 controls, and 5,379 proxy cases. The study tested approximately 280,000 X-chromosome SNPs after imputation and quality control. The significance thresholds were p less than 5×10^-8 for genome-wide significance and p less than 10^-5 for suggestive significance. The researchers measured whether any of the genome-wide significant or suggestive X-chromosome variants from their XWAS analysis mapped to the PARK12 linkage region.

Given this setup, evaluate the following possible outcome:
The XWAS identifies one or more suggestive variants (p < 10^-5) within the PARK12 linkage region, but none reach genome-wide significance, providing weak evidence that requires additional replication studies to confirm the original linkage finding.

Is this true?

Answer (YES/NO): NO